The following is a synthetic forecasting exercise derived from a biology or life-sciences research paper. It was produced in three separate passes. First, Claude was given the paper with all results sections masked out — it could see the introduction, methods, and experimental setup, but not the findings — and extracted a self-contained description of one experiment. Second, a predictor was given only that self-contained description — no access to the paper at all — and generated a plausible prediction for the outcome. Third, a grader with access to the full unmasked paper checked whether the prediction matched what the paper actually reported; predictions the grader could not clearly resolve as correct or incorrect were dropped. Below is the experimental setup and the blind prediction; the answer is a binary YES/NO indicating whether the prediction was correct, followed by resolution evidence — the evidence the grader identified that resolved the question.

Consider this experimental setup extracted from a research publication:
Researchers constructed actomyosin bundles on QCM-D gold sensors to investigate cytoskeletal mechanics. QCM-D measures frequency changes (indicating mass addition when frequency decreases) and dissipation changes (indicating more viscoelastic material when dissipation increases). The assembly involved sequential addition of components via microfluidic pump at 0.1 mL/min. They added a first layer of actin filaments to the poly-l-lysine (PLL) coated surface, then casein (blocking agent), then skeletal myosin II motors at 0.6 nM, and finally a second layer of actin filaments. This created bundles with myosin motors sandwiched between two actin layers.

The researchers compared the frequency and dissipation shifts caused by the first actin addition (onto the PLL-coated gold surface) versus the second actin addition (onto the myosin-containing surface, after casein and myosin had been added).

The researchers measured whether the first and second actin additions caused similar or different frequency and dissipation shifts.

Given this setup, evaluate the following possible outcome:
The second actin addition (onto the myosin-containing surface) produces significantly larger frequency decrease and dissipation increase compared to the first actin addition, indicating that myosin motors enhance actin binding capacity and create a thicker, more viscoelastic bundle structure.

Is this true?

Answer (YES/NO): NO